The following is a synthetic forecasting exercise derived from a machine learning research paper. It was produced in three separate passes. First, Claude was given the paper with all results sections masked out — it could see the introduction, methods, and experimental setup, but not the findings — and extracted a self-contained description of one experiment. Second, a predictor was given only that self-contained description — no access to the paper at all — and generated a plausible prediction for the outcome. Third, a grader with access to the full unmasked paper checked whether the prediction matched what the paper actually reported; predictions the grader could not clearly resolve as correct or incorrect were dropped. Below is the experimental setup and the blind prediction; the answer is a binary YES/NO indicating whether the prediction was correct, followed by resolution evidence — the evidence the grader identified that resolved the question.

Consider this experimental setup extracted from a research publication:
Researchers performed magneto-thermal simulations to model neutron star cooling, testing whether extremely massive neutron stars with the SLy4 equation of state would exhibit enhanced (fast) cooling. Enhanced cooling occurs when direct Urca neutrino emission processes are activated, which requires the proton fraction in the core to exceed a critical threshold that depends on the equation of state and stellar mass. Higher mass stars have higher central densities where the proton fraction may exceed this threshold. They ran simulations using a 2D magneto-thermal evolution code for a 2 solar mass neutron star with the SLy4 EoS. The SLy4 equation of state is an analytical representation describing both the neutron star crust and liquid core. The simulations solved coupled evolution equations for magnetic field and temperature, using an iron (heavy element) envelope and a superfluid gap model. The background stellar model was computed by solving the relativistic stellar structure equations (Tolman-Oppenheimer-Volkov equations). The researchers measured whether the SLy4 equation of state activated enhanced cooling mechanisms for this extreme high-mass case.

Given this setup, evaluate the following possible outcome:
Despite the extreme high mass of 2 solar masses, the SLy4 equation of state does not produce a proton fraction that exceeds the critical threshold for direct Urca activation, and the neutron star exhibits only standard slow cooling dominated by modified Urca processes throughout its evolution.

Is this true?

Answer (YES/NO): YES